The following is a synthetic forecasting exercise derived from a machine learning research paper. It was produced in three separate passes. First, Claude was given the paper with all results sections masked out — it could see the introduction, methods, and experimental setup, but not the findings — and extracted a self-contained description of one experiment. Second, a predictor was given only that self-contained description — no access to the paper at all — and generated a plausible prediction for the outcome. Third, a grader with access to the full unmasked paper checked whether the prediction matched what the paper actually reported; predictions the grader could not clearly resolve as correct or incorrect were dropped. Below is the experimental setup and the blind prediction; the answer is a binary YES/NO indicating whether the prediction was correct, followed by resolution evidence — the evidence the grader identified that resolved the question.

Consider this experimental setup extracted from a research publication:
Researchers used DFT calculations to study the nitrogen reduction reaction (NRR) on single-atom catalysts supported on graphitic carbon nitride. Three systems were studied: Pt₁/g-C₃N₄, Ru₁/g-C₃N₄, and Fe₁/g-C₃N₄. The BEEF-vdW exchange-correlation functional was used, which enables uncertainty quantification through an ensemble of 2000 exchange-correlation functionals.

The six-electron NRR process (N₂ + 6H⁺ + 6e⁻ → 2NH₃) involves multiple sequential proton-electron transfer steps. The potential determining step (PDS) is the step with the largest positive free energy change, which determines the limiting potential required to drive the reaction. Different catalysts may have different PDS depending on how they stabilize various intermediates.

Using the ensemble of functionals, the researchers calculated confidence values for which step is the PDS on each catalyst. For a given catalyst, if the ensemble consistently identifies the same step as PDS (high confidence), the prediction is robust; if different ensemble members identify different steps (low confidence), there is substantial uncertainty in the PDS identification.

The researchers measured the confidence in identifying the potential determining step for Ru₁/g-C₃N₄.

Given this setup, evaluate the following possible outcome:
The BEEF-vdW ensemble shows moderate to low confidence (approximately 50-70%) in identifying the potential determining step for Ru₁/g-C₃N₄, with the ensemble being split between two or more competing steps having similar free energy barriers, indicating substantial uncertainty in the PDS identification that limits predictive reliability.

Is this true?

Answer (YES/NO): YES